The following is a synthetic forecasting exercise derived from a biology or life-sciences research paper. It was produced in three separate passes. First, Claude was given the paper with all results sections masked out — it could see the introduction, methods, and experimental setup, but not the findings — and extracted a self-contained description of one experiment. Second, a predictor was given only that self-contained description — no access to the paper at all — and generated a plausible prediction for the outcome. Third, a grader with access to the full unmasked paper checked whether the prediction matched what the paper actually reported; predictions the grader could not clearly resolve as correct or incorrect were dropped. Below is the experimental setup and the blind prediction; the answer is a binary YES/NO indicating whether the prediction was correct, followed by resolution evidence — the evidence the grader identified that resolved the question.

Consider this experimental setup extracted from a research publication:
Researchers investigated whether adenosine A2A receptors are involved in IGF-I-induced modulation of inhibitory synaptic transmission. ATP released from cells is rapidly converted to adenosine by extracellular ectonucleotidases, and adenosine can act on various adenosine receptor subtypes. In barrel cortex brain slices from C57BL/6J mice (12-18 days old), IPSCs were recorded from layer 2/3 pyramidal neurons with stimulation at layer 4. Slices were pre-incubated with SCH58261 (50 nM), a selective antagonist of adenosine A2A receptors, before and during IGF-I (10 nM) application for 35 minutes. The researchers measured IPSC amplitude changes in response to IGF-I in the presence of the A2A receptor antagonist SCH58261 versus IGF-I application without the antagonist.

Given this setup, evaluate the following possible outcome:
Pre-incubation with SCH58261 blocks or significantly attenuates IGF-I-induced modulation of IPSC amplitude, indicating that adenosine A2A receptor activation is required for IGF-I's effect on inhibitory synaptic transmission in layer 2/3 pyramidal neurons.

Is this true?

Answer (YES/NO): YES